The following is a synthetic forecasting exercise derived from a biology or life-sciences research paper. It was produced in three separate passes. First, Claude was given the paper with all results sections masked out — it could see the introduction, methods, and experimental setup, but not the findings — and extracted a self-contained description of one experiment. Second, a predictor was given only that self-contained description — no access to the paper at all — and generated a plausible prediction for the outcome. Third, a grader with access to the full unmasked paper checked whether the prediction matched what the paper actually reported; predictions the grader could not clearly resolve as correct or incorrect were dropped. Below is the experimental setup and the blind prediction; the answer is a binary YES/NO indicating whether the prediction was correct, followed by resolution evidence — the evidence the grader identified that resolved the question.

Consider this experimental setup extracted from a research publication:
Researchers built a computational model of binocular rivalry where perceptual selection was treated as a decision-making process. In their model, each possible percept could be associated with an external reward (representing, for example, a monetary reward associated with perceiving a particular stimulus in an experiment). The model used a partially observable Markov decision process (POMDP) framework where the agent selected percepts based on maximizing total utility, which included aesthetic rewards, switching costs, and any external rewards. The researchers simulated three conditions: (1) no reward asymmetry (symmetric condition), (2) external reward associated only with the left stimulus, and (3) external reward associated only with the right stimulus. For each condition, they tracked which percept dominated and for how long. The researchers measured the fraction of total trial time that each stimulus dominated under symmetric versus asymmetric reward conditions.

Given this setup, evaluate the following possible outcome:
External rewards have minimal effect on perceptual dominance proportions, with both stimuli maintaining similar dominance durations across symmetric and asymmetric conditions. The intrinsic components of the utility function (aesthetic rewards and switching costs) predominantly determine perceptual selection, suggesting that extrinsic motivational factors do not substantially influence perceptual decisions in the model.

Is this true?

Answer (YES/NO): NO